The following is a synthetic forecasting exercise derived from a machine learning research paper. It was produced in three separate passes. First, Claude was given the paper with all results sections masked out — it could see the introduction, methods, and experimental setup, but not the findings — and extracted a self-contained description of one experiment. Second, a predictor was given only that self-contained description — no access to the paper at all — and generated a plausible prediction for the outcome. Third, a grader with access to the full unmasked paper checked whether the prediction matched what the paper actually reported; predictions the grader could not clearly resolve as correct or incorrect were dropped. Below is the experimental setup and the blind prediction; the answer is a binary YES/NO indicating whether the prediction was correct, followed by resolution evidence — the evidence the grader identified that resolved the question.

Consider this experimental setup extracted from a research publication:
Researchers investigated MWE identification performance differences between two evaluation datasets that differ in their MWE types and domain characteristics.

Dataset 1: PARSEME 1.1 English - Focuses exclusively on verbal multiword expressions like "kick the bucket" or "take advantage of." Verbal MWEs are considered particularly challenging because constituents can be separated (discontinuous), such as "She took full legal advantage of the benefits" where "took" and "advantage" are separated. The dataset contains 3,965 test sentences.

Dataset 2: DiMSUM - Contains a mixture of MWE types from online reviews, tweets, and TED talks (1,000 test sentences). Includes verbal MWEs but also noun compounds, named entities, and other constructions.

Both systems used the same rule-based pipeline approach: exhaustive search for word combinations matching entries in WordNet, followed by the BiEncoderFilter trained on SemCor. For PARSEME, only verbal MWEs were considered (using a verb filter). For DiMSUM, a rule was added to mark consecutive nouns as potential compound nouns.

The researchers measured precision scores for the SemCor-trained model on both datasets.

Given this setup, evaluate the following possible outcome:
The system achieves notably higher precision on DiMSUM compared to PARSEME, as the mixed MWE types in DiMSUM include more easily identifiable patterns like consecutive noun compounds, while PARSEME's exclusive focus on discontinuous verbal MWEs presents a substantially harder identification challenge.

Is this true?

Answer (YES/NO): YES